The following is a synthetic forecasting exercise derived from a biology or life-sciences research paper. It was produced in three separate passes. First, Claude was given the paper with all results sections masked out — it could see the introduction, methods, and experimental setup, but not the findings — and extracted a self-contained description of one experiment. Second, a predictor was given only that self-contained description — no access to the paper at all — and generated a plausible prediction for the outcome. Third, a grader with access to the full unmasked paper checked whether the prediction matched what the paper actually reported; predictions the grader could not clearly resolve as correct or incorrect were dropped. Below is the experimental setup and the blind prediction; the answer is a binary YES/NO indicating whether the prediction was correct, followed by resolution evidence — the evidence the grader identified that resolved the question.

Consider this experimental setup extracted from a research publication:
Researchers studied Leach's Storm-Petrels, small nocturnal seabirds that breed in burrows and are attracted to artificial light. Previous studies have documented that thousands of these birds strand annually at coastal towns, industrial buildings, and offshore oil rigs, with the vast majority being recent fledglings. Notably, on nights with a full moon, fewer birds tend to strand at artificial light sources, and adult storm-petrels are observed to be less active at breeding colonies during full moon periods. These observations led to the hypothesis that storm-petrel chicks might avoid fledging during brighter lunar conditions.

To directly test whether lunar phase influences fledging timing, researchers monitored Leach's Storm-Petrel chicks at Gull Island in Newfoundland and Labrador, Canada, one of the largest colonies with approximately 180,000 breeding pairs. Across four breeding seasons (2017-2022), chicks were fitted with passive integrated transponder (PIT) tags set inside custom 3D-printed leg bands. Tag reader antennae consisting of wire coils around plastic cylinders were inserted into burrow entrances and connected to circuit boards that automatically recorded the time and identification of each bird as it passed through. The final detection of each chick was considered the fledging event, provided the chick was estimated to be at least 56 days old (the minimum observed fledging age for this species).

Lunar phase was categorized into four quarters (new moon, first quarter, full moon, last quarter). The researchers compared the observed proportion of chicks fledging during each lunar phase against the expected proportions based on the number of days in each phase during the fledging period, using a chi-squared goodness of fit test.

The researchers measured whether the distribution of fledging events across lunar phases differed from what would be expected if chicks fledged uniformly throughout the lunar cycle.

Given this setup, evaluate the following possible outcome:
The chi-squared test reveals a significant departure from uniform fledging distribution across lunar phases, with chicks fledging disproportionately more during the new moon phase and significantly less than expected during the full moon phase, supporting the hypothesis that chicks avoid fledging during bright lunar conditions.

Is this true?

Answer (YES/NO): NO